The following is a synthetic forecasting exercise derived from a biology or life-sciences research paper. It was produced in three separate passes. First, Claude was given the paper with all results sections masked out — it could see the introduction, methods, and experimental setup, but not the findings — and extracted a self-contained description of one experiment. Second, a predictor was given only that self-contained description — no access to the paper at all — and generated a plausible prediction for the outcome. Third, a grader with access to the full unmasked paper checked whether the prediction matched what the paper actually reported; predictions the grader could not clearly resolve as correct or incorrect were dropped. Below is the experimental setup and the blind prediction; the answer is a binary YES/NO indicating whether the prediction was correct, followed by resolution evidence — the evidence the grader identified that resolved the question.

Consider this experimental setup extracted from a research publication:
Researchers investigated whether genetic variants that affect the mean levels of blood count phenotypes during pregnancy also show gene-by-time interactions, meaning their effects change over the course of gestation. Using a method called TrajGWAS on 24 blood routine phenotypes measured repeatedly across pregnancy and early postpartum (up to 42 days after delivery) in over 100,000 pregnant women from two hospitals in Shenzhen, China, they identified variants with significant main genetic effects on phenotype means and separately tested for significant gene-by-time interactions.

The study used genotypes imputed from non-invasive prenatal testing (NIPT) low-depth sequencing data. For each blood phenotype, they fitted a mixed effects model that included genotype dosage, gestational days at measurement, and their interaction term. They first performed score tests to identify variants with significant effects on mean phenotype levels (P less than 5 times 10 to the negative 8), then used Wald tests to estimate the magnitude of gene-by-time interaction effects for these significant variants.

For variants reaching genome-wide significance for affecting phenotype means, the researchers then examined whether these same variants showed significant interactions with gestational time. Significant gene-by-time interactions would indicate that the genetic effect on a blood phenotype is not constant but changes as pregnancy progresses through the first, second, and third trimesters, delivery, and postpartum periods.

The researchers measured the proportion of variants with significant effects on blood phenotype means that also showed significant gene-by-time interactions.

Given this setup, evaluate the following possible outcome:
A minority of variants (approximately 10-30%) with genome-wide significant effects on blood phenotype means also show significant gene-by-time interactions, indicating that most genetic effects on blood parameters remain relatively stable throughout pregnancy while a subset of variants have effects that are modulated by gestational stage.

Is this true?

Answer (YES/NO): YES